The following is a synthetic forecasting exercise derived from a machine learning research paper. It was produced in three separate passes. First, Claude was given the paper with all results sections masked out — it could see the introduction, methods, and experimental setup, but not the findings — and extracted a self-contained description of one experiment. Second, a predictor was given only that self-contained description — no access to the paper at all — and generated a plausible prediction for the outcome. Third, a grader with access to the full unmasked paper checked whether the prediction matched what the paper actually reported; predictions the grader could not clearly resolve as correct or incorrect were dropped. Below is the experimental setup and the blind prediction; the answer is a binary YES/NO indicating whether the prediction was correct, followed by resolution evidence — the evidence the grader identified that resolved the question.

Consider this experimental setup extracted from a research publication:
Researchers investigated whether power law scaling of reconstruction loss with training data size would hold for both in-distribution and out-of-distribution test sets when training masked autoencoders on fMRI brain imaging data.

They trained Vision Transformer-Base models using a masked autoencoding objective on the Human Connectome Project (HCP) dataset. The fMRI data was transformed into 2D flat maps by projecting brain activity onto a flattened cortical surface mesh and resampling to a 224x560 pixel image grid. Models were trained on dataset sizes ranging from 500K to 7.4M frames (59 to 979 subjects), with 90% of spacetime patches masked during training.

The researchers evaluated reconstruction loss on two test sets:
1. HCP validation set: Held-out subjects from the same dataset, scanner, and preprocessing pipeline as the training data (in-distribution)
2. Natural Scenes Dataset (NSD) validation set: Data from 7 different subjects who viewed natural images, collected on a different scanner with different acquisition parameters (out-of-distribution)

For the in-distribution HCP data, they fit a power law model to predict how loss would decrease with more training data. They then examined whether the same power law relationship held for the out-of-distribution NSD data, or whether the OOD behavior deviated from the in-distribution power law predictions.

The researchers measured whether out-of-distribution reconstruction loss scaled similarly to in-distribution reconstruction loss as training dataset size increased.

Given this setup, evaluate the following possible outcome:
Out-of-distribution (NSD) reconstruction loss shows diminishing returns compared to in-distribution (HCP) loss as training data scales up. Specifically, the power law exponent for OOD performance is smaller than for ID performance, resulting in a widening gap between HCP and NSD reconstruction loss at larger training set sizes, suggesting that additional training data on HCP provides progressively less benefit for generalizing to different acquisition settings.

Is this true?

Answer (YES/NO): NO